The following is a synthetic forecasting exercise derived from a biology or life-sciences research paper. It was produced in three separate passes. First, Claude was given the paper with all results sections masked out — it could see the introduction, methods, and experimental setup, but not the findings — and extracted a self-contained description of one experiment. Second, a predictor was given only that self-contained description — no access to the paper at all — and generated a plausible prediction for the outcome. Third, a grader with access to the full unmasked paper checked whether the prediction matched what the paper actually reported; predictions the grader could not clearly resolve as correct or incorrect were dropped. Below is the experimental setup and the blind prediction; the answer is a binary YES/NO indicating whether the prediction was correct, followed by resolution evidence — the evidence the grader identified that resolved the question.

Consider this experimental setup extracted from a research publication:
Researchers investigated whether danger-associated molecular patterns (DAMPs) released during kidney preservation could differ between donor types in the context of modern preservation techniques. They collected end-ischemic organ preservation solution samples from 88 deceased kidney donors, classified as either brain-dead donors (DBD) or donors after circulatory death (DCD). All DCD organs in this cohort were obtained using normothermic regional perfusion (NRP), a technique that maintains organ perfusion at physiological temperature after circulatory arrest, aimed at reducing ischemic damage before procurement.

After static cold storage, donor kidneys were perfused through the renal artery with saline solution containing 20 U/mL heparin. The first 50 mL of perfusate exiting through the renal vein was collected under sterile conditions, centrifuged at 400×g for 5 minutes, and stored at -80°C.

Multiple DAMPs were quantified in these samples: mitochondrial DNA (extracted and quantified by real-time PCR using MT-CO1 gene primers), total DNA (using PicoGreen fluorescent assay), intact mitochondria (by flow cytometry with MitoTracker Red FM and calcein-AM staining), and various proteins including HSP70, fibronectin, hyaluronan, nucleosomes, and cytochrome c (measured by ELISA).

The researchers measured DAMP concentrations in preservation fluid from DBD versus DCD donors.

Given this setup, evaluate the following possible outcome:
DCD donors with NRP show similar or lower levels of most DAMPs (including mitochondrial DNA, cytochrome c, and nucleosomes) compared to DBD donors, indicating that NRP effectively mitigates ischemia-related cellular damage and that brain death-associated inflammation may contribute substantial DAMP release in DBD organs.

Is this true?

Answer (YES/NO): YES